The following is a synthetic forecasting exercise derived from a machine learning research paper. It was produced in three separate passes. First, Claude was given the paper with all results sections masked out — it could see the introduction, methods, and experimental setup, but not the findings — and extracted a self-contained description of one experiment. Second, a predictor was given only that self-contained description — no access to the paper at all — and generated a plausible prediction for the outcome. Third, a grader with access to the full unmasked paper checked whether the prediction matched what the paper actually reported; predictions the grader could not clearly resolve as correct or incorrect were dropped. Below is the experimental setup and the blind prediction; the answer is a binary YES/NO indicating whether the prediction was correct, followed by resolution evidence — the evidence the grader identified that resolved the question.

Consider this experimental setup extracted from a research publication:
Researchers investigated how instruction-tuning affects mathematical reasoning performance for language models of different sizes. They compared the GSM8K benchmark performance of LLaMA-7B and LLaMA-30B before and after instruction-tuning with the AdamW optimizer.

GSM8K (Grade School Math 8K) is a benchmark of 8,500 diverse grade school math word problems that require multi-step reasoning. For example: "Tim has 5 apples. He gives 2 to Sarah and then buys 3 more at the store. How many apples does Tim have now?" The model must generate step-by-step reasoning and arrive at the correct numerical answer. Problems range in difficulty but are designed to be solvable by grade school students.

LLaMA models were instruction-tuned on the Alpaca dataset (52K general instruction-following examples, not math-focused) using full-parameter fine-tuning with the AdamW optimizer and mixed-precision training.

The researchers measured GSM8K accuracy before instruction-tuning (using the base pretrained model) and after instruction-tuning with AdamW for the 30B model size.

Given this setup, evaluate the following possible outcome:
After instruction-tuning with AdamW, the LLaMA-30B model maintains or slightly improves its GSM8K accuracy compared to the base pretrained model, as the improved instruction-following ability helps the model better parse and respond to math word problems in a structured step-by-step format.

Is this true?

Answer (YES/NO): NO